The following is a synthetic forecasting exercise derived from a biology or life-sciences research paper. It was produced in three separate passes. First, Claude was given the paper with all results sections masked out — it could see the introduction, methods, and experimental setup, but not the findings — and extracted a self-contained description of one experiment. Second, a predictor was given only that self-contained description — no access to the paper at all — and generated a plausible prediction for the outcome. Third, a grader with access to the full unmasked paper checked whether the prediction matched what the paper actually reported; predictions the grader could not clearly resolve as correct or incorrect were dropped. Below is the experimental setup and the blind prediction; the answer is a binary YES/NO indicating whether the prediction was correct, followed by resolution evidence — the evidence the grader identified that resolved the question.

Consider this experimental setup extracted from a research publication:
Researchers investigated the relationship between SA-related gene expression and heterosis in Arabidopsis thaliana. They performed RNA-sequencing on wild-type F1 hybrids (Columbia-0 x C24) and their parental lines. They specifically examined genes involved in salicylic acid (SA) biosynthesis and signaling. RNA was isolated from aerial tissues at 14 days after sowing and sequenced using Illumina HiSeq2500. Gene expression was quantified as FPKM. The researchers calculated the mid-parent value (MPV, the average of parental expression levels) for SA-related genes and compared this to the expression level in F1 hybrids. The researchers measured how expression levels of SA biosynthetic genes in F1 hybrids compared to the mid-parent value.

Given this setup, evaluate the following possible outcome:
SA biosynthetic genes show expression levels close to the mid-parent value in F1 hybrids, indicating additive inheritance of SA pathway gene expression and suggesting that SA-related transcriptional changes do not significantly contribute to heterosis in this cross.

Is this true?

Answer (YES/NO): NO